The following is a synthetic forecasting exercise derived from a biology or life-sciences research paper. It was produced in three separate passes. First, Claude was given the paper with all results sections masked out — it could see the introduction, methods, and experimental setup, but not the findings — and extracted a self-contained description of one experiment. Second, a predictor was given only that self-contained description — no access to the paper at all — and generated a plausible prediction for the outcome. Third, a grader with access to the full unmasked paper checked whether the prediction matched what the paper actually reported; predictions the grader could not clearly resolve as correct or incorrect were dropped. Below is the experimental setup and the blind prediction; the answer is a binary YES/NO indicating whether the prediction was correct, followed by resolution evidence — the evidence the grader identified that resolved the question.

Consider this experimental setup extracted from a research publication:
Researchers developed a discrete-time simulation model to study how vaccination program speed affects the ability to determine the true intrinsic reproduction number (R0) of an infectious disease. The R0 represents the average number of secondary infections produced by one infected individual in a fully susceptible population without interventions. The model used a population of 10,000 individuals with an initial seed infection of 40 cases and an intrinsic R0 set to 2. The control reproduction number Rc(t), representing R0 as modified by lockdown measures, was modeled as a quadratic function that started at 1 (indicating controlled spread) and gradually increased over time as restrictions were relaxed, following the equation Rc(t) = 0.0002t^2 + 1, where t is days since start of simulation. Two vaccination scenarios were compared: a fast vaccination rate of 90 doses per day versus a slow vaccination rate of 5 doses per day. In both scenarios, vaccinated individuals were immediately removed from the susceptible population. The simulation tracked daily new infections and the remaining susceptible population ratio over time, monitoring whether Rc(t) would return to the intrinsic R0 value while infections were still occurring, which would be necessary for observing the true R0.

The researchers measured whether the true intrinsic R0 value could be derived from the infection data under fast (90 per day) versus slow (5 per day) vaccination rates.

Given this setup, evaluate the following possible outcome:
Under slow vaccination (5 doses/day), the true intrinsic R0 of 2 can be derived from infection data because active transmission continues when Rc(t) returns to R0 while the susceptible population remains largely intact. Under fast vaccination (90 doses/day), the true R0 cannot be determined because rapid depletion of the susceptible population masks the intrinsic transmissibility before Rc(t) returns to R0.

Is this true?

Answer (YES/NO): YES